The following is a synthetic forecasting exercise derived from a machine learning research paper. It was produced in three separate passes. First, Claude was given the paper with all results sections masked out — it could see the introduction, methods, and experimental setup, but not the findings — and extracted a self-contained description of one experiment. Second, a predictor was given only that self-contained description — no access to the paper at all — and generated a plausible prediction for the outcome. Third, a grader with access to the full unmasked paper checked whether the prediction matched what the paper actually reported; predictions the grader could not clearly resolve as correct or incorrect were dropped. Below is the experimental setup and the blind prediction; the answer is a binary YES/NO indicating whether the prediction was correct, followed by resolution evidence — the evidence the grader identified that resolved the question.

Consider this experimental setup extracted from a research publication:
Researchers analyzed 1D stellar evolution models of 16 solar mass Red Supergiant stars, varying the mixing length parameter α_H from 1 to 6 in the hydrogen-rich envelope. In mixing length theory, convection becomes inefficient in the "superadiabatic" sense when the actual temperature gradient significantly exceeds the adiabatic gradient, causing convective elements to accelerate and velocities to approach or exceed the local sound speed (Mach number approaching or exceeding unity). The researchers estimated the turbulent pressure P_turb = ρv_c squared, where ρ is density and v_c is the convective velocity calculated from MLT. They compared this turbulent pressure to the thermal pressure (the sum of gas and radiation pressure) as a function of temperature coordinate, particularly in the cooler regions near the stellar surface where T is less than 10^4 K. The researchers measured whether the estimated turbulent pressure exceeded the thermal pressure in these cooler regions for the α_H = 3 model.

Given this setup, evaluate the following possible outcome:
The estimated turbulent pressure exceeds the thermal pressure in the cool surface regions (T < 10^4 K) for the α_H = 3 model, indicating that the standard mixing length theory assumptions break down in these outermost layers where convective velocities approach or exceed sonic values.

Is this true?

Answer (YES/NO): YES